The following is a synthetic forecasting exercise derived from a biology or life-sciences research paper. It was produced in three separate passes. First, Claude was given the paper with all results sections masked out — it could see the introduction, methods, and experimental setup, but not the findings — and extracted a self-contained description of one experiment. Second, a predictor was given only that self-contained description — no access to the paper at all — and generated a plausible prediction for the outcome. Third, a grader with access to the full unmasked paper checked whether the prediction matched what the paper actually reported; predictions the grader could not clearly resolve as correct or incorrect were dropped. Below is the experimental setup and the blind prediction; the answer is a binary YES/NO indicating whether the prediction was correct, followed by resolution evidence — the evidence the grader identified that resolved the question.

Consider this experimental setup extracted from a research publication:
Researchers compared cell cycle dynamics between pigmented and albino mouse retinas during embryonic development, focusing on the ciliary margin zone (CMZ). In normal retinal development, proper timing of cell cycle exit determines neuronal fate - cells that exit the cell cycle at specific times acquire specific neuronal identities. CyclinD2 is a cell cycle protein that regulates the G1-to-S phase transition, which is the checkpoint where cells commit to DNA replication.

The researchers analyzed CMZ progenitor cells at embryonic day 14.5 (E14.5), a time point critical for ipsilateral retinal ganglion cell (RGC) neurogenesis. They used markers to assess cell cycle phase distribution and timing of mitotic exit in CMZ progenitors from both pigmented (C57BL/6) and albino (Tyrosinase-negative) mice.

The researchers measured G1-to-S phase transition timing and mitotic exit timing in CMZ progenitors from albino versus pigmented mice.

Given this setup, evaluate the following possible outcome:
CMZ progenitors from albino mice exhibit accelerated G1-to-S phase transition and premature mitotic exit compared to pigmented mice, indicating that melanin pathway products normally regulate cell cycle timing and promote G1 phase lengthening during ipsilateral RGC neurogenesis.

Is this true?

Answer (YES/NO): NO